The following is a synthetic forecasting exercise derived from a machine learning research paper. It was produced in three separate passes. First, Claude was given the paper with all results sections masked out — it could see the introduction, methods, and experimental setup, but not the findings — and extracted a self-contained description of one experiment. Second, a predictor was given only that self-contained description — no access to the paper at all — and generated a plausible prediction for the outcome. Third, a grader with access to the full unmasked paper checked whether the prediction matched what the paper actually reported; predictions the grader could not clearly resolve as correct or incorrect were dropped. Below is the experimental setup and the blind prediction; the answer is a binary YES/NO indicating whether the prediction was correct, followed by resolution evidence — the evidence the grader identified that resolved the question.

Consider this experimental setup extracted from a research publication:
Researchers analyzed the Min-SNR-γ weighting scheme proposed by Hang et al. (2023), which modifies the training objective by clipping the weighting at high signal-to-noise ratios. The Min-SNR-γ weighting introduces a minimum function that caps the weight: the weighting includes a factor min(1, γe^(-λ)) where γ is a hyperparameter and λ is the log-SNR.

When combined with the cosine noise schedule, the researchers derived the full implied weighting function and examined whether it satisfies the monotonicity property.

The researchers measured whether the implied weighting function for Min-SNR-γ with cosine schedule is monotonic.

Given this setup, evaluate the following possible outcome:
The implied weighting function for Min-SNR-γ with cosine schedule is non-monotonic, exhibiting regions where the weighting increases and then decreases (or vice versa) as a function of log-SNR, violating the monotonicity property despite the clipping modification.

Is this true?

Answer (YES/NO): YES